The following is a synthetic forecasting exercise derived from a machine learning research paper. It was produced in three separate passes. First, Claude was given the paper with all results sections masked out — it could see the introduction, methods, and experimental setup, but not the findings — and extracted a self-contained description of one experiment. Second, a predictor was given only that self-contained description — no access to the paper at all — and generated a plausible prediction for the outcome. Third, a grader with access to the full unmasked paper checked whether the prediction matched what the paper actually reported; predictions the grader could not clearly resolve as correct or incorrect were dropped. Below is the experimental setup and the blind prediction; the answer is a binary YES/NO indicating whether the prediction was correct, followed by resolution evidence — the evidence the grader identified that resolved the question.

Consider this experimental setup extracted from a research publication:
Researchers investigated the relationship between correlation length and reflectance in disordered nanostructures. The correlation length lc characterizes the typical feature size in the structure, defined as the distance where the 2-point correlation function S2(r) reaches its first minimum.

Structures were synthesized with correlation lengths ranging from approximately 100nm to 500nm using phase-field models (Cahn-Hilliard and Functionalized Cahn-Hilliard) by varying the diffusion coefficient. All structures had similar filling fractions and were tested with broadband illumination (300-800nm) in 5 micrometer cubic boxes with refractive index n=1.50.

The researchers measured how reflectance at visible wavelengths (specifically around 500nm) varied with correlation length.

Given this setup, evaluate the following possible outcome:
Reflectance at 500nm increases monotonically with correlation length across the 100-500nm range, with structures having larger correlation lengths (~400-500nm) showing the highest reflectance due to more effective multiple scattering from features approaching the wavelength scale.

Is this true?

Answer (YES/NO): NO